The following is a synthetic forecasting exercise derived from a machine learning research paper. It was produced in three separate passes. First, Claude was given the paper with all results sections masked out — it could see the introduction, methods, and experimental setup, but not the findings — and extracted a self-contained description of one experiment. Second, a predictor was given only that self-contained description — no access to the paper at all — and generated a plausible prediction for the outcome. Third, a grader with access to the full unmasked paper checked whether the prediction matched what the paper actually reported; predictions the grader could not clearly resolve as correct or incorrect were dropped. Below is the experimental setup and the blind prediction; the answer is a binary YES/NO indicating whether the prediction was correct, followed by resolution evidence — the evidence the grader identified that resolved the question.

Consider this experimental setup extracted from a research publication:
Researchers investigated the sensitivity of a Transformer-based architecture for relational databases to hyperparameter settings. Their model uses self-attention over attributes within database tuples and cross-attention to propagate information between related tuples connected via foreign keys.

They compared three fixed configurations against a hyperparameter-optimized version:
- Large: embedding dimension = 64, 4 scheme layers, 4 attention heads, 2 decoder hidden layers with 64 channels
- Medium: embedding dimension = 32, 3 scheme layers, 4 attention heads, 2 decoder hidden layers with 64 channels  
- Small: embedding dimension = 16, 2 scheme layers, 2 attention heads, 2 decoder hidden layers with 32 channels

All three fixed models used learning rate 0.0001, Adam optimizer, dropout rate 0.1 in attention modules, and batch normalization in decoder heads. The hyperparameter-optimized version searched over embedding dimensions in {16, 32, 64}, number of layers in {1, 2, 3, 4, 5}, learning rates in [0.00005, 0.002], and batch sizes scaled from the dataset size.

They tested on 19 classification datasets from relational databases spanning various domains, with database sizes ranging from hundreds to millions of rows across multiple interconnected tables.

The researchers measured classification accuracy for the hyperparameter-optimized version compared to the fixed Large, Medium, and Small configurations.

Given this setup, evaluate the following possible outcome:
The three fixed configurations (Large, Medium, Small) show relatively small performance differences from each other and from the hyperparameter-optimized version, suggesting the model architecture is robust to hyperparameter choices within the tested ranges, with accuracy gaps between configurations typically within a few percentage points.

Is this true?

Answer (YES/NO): YES